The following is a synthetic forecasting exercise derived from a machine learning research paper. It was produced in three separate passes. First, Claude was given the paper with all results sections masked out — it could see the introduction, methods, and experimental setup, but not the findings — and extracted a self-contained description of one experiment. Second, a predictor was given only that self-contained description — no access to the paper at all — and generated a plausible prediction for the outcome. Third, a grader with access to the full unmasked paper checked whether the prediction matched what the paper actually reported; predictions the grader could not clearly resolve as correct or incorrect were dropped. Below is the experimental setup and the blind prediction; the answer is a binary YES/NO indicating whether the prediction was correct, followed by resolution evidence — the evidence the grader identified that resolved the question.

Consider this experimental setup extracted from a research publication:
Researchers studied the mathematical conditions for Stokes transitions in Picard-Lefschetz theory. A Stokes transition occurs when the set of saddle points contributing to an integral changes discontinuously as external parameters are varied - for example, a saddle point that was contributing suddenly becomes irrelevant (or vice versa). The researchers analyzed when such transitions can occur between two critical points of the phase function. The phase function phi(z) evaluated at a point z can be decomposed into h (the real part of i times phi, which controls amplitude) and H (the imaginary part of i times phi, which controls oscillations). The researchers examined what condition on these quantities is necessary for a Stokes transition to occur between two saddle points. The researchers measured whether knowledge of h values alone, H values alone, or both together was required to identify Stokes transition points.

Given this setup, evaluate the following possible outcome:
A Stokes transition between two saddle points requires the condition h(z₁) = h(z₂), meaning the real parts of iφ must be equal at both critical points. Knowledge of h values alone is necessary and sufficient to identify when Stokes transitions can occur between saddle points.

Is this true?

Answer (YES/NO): NO